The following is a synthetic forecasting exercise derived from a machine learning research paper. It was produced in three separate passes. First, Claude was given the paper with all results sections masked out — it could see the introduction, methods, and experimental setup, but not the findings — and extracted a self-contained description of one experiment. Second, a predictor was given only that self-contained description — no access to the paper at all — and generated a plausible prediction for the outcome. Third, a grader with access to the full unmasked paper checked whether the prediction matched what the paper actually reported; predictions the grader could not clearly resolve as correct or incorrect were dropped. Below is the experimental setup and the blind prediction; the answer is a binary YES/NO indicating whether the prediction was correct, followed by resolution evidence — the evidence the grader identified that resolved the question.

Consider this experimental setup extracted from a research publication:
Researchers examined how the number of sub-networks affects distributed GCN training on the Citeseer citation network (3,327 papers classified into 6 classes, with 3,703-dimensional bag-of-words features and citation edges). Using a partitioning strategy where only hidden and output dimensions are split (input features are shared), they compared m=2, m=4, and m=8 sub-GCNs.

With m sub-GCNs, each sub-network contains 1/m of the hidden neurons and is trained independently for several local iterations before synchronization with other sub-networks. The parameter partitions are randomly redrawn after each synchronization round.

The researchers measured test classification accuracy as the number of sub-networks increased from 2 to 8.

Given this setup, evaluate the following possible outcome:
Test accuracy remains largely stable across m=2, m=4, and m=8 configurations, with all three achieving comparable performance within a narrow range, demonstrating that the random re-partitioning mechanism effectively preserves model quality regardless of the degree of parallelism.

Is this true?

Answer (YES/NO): YES